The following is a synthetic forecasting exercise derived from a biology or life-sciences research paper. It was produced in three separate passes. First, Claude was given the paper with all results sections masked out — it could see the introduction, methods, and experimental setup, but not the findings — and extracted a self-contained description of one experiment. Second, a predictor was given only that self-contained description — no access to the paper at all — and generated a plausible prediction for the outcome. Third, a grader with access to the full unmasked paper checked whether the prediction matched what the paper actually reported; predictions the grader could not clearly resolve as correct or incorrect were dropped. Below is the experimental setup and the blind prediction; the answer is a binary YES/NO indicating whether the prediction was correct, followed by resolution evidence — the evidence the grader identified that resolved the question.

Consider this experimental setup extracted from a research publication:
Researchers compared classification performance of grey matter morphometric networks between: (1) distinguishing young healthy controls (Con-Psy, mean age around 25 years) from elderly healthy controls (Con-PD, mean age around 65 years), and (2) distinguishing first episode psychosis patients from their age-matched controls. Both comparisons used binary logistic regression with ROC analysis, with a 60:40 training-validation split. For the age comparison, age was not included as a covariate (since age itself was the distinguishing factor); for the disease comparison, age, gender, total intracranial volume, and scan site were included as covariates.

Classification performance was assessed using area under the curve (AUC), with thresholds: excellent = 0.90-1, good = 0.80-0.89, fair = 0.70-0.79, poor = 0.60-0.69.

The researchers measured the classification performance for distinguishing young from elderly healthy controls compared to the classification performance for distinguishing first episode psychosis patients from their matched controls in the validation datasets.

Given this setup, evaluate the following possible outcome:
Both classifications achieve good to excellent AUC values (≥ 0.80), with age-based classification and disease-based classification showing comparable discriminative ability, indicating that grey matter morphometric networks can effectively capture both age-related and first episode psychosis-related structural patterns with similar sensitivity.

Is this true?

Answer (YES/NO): NO